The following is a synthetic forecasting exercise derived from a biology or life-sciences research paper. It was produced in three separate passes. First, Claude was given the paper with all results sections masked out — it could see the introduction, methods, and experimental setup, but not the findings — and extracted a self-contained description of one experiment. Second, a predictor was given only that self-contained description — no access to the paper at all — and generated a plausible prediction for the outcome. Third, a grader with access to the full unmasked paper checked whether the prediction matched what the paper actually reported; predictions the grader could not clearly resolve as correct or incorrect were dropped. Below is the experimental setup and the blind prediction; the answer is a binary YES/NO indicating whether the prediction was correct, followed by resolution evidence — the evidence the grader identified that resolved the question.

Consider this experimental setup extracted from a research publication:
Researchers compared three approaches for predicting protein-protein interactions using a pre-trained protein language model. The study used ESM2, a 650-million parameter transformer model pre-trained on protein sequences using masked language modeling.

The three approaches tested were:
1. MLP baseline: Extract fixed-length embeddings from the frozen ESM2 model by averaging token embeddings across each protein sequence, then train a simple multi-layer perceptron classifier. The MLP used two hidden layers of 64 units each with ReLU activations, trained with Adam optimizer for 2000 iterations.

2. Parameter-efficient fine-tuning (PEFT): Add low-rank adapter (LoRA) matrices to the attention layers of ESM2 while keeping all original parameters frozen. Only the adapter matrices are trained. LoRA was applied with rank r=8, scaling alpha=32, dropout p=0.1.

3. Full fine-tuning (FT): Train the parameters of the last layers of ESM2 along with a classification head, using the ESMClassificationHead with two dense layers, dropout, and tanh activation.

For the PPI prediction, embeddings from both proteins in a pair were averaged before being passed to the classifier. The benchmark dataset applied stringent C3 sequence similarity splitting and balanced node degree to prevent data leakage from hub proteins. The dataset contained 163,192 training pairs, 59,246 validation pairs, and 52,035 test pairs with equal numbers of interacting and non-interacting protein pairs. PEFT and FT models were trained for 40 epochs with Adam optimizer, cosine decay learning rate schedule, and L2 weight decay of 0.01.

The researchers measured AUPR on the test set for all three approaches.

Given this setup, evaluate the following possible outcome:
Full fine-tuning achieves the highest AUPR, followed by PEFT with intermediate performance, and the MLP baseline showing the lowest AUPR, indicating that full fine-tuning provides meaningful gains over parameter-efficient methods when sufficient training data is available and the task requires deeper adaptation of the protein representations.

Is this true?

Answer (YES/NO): NO